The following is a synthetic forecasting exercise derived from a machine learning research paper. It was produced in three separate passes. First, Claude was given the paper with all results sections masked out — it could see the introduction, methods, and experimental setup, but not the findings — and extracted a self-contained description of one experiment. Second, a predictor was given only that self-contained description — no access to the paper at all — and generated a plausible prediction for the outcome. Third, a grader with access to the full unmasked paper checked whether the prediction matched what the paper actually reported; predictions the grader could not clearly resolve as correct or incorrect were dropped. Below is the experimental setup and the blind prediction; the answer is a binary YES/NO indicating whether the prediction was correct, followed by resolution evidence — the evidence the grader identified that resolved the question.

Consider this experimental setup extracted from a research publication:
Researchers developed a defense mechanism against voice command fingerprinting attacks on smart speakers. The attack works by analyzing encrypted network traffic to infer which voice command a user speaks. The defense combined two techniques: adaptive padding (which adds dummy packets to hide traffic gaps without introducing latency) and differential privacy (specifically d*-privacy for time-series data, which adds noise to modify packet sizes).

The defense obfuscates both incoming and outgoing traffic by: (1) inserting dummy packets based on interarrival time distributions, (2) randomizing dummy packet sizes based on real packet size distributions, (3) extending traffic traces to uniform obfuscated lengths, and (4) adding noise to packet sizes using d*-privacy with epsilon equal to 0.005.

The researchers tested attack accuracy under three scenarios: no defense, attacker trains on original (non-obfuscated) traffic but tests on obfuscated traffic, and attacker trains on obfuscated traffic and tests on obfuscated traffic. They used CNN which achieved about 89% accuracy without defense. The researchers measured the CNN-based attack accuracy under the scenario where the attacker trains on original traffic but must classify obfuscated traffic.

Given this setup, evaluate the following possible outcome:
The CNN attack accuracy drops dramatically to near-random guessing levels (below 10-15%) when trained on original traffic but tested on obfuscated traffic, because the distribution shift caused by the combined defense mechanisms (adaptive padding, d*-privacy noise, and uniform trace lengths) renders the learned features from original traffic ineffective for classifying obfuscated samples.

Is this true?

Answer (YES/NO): YES